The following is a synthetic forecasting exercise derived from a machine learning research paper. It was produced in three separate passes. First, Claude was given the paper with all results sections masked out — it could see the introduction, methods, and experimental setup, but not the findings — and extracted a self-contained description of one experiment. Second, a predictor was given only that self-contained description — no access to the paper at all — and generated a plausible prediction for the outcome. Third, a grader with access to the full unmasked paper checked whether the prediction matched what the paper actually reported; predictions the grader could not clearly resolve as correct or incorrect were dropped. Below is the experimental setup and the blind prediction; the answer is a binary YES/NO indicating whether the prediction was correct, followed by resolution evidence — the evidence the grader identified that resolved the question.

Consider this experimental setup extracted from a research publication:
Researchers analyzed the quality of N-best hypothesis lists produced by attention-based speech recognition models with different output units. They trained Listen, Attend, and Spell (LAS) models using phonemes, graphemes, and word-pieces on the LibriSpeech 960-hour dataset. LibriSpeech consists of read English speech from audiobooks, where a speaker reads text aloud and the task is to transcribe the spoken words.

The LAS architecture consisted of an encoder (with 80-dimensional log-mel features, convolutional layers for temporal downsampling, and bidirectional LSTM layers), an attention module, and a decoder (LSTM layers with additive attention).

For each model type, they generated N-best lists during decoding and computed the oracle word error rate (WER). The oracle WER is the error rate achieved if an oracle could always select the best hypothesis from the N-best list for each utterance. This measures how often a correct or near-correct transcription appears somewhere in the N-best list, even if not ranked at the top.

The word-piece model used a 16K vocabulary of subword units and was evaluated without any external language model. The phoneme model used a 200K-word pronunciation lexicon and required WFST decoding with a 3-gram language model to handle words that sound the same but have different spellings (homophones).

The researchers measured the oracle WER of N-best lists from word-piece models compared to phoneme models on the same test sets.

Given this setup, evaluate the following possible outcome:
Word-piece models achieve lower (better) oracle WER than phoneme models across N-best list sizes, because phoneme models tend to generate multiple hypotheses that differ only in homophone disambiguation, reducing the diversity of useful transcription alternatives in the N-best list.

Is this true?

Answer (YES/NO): YES